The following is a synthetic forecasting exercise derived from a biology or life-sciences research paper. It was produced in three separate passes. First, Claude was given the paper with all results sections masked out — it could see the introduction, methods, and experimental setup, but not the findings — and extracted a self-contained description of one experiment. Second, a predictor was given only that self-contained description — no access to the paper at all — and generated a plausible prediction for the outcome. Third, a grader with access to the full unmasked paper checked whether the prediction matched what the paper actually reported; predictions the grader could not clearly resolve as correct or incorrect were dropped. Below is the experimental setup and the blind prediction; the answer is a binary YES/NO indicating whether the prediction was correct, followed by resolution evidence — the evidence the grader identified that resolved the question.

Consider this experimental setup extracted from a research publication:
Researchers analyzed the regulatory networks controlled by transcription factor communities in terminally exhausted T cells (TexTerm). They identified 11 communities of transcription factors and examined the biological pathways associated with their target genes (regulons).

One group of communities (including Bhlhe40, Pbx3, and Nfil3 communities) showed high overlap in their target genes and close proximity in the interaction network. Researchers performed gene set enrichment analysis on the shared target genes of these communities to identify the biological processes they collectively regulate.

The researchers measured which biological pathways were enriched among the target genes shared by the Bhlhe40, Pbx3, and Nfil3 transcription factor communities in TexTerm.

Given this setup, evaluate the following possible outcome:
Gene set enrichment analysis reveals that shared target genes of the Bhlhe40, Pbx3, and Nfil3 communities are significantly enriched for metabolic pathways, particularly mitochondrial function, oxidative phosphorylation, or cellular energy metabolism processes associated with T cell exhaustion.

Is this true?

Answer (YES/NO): NO